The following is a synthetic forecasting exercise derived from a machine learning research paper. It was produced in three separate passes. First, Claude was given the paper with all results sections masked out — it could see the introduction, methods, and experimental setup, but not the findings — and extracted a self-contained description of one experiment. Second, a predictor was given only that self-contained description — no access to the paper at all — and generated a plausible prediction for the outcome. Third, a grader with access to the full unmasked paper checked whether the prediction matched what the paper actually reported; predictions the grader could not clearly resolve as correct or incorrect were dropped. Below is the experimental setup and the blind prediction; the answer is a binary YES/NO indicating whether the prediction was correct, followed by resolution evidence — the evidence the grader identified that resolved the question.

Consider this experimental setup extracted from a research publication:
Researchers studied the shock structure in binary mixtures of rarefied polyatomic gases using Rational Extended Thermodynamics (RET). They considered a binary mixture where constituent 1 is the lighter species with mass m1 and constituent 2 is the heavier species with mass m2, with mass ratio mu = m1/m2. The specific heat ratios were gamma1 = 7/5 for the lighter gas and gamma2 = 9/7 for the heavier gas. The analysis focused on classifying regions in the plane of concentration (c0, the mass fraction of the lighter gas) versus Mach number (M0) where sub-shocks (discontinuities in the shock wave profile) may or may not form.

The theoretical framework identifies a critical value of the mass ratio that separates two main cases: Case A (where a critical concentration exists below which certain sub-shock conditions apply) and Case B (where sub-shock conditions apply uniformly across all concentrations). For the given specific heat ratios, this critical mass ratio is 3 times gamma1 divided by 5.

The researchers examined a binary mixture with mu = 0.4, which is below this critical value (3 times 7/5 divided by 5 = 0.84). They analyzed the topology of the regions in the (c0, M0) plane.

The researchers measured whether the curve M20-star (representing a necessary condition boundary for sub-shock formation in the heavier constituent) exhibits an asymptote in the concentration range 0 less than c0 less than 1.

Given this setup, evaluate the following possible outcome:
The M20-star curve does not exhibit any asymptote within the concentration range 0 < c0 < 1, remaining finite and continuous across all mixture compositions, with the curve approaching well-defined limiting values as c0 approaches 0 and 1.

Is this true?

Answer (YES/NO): YES